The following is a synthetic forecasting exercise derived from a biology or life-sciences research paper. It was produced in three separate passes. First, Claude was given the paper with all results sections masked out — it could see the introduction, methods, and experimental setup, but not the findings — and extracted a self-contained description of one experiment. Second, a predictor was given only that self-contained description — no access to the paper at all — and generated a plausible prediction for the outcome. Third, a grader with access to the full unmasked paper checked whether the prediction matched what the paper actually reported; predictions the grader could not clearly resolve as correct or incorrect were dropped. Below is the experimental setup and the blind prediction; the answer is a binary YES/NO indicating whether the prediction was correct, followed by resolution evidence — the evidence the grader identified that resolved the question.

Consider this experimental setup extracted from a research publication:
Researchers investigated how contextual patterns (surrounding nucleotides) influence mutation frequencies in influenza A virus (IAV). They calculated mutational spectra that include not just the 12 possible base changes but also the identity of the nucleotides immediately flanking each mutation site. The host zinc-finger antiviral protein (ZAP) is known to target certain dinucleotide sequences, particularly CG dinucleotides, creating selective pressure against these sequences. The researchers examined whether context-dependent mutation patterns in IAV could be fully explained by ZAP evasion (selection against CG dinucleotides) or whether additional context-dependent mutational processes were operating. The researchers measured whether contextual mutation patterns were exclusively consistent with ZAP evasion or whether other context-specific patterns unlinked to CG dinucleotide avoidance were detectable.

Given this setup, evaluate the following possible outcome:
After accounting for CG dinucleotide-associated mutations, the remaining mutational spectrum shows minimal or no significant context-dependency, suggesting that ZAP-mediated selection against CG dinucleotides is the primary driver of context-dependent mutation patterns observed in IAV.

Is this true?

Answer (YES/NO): NO